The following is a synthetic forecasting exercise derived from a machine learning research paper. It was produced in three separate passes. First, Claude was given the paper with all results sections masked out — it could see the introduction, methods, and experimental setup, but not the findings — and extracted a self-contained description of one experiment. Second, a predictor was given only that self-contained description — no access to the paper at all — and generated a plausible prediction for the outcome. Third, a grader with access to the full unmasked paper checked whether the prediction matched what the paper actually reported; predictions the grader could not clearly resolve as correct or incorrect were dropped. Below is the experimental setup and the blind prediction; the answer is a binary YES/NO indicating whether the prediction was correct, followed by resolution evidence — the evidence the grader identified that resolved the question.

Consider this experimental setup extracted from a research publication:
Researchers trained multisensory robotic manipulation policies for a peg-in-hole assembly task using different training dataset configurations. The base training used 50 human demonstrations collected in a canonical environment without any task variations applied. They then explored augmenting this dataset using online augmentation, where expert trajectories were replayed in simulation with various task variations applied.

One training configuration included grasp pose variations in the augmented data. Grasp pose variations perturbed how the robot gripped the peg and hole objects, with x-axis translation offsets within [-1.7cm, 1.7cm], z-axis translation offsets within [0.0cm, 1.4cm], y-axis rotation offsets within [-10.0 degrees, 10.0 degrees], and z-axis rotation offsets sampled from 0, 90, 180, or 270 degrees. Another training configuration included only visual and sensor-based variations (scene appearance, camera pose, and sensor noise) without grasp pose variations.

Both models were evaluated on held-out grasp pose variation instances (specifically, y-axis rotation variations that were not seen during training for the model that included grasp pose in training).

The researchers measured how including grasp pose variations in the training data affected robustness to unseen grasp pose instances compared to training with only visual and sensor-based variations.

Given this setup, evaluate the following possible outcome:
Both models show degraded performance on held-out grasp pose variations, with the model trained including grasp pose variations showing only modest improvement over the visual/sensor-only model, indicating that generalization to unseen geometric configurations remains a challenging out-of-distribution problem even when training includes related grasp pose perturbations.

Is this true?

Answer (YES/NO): NO